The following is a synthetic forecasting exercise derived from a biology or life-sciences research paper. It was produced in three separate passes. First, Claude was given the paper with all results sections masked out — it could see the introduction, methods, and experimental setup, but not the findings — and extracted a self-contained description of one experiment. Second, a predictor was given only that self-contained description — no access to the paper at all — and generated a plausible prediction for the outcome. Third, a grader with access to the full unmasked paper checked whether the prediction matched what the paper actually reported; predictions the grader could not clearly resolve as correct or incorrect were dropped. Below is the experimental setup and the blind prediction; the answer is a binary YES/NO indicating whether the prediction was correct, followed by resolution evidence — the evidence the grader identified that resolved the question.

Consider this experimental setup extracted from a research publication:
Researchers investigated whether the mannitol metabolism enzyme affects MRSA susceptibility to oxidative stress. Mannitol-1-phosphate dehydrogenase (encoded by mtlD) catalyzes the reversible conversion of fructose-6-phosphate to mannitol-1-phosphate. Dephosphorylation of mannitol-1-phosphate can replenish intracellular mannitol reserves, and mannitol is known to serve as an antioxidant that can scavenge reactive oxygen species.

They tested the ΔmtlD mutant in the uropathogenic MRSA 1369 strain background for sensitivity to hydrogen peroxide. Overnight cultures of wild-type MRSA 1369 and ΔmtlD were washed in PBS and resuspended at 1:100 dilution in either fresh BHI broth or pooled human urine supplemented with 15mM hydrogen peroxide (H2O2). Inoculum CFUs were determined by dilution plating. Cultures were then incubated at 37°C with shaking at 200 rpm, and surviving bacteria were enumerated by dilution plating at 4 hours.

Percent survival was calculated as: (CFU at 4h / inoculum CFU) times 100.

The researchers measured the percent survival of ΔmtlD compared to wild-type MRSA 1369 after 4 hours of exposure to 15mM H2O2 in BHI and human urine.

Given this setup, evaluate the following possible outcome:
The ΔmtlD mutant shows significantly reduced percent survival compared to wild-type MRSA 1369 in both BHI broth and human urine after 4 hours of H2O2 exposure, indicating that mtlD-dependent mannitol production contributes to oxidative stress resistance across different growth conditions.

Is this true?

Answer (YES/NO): YES